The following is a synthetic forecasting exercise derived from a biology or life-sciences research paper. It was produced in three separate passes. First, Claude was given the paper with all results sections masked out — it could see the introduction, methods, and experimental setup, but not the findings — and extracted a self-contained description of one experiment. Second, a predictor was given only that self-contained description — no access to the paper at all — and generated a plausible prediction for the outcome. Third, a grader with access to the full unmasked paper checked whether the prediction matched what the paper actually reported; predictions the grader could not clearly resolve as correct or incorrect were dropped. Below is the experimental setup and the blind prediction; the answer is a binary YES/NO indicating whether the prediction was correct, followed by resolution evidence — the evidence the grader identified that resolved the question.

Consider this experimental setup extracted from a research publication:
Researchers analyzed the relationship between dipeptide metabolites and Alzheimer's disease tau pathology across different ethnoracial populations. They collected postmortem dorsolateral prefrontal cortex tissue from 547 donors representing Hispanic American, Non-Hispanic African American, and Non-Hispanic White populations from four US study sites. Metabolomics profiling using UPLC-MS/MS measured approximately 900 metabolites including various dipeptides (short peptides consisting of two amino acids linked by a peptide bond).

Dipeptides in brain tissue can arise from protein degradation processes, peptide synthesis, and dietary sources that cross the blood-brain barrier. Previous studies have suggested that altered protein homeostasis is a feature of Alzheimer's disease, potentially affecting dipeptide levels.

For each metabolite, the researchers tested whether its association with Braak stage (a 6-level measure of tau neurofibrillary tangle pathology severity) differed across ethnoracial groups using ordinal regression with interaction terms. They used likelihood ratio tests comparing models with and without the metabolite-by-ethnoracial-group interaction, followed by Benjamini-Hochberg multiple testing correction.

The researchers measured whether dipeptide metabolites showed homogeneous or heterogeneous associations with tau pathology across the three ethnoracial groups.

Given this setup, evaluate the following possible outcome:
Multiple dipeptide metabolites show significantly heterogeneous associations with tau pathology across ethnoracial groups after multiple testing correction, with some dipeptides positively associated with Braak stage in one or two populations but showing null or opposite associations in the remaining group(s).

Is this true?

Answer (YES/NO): YES